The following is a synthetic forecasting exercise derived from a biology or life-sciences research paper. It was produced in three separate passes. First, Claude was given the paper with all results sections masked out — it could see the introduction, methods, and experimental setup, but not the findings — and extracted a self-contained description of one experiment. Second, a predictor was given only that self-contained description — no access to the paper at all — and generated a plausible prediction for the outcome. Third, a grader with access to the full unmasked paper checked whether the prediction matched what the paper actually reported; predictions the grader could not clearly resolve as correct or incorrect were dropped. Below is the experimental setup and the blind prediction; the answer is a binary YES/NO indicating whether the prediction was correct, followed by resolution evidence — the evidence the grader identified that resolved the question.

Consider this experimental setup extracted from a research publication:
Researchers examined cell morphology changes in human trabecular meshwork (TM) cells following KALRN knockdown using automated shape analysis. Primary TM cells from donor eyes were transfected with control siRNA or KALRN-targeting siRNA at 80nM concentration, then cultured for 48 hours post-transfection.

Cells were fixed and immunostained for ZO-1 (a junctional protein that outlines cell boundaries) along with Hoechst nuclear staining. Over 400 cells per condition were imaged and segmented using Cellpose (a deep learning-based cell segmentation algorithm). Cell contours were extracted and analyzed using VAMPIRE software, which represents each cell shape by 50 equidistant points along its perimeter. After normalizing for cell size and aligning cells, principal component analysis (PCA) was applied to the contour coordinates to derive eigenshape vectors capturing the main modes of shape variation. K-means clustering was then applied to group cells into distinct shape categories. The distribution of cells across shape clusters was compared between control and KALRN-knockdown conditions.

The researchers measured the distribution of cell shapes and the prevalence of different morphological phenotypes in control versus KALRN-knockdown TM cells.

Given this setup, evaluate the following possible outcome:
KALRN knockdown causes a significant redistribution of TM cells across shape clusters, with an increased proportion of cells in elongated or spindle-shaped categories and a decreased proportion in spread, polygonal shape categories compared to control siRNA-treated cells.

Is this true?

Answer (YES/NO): NO